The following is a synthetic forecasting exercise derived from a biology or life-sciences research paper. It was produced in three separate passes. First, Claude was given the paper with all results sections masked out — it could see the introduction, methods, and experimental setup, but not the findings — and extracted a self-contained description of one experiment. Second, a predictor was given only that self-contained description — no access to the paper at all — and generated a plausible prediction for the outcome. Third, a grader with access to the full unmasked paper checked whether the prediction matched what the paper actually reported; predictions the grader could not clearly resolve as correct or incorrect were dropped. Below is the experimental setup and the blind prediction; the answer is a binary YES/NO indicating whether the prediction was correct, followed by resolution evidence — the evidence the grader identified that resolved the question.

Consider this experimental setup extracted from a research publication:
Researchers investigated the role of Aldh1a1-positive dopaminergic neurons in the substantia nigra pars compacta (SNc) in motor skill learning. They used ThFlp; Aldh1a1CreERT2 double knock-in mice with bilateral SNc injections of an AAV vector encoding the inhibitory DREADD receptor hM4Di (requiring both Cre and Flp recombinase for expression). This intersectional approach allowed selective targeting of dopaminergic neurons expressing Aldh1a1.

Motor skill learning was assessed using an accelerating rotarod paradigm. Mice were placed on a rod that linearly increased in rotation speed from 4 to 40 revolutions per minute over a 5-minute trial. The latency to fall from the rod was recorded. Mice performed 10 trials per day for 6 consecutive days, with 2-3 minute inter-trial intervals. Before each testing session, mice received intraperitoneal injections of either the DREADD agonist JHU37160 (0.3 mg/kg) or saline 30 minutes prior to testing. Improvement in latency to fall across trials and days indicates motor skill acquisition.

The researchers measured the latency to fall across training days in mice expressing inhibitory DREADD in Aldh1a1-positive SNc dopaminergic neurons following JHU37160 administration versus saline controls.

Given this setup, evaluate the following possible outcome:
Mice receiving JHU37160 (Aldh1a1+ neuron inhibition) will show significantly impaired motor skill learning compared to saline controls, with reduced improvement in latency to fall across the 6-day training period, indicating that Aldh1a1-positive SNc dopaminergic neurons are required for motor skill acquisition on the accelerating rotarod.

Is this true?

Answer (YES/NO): YES